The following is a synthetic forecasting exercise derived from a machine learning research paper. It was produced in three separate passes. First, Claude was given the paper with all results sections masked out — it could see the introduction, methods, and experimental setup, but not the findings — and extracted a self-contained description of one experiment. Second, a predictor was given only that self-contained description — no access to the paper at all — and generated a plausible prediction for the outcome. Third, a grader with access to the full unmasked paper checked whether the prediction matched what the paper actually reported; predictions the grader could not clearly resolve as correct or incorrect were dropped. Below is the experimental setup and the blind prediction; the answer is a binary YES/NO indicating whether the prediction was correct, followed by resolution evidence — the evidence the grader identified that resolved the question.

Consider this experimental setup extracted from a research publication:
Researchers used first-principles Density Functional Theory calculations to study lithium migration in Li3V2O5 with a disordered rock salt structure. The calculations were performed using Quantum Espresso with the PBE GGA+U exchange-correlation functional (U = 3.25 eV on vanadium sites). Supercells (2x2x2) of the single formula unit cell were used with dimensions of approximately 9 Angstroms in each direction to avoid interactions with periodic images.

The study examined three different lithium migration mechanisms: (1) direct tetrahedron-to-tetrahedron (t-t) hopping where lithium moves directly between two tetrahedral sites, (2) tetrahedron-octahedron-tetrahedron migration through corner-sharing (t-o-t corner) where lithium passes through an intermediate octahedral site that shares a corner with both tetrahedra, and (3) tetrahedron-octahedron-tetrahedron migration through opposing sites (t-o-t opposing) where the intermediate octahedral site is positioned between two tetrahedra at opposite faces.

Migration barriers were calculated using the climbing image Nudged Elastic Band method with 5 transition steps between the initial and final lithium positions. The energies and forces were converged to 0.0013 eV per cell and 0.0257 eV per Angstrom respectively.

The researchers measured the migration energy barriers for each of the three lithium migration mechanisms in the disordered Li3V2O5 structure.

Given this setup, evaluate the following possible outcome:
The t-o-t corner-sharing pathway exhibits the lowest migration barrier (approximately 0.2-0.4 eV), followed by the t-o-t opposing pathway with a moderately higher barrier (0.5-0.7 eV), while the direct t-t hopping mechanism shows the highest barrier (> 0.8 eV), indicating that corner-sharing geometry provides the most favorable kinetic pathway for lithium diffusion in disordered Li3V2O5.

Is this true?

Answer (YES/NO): NO